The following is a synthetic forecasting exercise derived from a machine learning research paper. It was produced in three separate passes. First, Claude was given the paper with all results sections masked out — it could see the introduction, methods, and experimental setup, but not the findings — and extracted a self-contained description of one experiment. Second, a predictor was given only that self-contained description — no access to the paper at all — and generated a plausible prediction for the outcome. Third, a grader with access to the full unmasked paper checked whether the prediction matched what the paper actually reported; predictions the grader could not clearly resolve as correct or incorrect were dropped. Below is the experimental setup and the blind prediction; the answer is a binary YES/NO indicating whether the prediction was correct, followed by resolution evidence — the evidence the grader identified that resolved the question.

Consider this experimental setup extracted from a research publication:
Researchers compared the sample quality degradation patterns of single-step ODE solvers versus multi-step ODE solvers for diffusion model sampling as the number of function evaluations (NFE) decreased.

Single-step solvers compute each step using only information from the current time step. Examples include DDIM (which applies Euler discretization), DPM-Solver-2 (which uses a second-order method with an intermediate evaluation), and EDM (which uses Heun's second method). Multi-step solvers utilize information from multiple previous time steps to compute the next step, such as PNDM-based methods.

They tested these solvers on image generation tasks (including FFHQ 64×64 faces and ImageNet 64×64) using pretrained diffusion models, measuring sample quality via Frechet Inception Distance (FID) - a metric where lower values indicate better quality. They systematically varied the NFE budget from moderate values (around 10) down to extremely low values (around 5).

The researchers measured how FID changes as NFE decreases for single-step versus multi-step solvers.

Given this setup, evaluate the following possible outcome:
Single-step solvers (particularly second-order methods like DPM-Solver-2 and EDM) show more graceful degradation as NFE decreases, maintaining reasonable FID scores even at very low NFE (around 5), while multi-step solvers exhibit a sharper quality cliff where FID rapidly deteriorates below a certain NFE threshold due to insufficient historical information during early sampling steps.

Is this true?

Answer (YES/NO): NO